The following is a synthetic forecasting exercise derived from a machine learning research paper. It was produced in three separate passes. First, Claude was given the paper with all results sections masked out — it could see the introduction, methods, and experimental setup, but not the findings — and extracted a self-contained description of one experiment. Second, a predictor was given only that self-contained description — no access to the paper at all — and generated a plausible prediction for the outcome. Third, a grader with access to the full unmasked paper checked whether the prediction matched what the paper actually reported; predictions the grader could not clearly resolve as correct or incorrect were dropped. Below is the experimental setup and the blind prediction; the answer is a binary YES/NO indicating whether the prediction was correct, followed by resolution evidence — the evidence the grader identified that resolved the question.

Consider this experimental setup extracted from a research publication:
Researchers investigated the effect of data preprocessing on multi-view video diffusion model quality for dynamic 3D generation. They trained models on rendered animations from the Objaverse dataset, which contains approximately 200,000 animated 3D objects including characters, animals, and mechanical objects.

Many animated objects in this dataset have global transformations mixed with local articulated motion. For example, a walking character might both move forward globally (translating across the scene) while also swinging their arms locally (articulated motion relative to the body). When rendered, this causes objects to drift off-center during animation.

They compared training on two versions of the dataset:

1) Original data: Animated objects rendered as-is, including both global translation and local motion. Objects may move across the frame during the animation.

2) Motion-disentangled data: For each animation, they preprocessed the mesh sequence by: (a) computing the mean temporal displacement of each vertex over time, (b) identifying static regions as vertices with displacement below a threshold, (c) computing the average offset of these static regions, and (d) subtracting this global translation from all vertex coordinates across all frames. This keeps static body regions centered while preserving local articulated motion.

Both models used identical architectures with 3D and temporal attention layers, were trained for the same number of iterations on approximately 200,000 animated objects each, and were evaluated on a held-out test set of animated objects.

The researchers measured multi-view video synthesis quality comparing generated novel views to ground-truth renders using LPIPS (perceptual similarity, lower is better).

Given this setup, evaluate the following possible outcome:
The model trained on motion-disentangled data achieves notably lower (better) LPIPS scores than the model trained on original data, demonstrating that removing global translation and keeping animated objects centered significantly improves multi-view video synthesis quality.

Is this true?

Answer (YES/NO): YES